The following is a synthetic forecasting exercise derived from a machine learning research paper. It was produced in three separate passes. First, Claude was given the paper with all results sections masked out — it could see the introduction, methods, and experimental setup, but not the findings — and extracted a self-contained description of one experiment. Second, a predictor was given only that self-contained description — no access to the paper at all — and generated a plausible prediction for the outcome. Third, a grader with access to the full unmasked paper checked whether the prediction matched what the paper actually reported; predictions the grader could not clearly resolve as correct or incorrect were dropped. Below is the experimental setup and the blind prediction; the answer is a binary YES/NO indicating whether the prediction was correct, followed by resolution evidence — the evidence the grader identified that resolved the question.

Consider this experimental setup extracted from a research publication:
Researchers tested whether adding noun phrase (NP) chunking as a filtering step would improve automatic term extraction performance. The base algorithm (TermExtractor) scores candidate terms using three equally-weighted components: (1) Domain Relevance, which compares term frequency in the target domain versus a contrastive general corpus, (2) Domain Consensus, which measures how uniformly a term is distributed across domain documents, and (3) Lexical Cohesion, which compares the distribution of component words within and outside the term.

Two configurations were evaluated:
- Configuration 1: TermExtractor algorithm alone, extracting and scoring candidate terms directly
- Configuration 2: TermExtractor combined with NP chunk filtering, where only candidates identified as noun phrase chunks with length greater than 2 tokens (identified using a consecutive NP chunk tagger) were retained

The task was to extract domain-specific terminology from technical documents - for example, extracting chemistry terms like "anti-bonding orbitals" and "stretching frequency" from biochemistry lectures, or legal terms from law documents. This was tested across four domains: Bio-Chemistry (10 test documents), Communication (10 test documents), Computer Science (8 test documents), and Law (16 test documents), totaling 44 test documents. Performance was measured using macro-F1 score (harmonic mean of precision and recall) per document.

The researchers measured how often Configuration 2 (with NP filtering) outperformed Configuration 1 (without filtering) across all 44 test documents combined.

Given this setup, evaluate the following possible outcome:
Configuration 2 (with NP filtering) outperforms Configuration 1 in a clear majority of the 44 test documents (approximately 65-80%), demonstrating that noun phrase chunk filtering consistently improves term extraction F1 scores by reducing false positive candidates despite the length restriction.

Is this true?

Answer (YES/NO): NO